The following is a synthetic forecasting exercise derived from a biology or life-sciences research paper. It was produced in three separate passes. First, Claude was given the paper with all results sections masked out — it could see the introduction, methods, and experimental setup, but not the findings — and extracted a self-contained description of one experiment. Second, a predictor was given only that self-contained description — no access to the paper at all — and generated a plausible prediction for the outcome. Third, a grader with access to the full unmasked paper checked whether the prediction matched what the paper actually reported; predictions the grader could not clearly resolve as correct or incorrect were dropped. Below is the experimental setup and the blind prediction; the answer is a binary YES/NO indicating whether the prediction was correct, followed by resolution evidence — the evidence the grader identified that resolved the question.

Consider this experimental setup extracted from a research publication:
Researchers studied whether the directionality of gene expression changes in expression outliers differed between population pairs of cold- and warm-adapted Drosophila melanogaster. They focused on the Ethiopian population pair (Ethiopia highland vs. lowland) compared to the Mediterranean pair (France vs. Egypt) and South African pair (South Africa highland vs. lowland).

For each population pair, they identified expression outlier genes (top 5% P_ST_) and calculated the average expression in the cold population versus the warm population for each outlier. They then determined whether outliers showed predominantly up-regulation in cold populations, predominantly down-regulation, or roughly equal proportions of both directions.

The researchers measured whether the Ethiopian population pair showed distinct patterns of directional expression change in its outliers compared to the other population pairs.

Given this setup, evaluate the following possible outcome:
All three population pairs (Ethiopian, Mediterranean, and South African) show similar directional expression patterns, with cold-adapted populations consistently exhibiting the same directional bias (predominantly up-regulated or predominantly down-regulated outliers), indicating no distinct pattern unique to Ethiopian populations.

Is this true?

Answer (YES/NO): NO